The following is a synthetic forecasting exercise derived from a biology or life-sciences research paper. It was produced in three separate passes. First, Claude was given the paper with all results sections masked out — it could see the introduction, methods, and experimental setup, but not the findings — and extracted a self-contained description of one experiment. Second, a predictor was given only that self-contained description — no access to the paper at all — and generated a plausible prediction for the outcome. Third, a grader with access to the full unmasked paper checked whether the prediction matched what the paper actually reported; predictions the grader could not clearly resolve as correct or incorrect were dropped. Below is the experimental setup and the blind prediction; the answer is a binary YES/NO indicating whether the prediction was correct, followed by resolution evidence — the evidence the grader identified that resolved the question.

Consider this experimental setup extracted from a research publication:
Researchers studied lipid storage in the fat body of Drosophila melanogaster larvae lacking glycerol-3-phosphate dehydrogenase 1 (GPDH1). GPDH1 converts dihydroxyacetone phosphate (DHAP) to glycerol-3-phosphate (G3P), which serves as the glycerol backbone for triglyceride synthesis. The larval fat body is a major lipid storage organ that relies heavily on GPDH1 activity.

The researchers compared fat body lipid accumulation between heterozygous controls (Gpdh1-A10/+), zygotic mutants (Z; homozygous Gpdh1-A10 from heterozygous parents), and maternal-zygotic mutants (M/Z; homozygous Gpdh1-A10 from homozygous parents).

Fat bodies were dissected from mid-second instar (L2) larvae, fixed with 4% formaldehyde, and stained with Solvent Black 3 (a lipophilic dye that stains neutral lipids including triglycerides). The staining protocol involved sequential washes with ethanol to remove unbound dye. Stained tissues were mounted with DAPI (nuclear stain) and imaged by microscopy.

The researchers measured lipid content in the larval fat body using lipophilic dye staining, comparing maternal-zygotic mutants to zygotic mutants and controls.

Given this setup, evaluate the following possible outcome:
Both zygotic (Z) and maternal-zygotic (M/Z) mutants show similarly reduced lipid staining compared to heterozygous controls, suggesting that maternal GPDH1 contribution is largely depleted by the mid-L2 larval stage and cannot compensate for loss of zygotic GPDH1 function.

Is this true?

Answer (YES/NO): YES